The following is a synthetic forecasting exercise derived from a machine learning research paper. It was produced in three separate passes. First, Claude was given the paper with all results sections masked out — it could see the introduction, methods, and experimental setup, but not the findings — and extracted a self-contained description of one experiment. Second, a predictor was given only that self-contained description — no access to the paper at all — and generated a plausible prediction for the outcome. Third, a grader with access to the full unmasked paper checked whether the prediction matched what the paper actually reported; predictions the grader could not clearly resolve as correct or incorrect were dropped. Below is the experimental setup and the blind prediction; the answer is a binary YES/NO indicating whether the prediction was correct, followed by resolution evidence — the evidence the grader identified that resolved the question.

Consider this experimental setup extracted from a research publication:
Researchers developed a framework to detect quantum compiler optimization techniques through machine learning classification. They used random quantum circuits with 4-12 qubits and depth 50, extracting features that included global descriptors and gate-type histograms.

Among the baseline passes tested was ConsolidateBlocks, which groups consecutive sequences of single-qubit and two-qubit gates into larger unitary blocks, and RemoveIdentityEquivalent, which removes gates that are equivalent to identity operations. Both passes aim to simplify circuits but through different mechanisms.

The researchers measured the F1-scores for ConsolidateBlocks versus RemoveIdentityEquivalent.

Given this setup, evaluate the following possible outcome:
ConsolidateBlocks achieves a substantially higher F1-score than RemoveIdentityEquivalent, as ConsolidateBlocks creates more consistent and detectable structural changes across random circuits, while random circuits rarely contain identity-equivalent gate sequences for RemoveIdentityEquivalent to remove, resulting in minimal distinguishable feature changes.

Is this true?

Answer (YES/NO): NO